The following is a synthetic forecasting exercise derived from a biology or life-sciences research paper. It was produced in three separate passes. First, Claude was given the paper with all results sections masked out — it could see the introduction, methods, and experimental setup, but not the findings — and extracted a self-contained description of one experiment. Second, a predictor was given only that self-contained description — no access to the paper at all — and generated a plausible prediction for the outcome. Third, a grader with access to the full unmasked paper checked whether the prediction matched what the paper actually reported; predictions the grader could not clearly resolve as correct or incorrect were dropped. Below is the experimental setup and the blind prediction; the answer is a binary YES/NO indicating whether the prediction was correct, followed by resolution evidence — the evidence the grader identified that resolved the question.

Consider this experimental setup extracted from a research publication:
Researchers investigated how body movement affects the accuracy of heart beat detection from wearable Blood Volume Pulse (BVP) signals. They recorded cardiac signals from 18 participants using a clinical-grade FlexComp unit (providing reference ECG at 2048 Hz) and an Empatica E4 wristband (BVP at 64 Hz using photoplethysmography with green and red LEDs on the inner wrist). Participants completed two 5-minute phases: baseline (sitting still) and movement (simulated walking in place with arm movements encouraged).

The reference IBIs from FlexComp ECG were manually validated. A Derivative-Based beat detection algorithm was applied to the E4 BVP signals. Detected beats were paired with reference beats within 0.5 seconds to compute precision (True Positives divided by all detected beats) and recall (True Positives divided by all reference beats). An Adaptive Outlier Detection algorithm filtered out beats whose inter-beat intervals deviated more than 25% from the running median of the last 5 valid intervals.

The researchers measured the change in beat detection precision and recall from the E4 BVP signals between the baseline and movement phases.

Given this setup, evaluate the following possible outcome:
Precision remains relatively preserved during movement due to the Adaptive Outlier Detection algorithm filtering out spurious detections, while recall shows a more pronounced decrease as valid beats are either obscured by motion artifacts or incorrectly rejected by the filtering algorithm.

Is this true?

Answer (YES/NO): YES